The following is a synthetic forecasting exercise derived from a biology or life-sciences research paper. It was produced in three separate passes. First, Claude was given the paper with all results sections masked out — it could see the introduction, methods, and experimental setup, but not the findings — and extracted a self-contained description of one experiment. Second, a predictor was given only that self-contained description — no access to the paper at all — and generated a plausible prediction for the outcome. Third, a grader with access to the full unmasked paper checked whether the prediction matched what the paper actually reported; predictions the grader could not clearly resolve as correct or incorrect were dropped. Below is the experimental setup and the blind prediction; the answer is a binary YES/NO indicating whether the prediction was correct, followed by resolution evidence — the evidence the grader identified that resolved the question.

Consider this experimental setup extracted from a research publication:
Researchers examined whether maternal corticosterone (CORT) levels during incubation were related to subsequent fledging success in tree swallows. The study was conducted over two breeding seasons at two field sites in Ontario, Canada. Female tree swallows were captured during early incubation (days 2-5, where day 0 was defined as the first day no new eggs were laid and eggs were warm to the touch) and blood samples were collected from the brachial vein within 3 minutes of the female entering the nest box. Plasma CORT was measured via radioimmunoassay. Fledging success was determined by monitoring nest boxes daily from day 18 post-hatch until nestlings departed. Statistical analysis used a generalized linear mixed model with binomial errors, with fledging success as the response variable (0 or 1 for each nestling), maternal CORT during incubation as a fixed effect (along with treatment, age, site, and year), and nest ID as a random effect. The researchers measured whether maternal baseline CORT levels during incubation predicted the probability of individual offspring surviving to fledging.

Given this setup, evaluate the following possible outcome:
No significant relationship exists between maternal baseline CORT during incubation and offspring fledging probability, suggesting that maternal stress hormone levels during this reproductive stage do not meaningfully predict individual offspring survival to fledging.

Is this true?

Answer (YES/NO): YES